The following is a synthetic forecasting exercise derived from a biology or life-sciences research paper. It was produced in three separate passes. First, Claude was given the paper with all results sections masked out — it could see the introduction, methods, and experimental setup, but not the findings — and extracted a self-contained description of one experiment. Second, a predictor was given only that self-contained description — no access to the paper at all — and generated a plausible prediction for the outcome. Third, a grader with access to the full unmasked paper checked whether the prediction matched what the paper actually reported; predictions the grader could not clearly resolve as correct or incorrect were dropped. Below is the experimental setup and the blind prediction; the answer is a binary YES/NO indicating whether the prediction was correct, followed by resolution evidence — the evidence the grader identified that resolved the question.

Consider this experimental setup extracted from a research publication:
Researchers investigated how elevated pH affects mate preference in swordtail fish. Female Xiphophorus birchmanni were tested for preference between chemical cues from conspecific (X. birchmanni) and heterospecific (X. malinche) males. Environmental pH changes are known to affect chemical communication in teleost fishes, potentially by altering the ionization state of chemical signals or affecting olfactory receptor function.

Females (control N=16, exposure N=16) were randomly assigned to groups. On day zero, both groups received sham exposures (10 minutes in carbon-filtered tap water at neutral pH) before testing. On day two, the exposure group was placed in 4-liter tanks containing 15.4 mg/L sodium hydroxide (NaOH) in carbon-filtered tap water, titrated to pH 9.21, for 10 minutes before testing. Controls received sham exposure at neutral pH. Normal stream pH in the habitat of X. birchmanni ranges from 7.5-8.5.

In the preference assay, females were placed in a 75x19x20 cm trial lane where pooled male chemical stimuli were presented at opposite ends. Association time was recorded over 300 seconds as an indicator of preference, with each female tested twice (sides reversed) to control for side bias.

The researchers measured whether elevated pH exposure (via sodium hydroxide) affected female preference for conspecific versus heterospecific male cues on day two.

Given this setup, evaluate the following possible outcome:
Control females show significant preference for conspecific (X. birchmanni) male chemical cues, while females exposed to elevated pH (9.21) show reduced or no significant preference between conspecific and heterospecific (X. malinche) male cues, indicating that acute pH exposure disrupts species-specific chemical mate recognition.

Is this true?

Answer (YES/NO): NO